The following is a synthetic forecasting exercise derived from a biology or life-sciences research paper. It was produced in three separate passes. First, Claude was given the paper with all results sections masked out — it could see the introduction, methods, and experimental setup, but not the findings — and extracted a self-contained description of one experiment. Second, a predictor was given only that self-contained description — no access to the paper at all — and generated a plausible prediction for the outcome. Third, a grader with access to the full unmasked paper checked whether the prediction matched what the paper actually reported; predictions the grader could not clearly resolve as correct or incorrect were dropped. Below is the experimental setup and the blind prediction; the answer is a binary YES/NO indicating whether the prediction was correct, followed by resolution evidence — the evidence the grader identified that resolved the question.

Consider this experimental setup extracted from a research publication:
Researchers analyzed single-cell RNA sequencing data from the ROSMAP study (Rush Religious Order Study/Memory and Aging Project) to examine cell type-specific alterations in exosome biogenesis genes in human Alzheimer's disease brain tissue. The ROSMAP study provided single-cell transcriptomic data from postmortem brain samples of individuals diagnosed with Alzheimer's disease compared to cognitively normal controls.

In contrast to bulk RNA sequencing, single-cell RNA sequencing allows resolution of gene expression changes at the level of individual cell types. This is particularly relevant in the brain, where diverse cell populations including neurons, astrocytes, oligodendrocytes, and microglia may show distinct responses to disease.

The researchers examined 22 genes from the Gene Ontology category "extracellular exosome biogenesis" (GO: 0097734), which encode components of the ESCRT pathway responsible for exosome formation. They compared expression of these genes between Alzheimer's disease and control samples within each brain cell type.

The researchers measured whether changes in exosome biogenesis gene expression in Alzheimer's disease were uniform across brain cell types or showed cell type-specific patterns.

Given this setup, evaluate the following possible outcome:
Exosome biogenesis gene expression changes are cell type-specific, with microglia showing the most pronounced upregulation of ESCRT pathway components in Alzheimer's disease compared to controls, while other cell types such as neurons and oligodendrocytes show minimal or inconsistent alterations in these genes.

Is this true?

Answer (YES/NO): NO